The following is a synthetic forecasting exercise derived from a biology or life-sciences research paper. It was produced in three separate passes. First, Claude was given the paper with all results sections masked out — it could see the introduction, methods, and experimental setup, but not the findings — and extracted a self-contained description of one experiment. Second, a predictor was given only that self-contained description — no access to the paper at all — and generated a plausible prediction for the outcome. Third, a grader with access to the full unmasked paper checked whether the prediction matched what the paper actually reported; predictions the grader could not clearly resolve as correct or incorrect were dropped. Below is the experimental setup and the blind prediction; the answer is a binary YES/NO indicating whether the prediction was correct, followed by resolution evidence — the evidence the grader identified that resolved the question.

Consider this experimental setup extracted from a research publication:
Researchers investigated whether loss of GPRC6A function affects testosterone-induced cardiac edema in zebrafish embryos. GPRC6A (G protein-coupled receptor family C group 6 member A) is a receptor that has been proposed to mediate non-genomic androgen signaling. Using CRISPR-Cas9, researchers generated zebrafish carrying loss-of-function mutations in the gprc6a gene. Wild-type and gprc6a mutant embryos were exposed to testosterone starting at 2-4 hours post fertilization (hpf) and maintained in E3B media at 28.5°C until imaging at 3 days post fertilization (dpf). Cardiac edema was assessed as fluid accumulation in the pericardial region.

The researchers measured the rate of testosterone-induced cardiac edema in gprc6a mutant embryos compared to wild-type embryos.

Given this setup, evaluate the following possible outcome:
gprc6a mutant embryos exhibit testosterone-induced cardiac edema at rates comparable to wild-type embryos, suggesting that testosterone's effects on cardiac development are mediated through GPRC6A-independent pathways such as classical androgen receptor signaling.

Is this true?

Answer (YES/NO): NO